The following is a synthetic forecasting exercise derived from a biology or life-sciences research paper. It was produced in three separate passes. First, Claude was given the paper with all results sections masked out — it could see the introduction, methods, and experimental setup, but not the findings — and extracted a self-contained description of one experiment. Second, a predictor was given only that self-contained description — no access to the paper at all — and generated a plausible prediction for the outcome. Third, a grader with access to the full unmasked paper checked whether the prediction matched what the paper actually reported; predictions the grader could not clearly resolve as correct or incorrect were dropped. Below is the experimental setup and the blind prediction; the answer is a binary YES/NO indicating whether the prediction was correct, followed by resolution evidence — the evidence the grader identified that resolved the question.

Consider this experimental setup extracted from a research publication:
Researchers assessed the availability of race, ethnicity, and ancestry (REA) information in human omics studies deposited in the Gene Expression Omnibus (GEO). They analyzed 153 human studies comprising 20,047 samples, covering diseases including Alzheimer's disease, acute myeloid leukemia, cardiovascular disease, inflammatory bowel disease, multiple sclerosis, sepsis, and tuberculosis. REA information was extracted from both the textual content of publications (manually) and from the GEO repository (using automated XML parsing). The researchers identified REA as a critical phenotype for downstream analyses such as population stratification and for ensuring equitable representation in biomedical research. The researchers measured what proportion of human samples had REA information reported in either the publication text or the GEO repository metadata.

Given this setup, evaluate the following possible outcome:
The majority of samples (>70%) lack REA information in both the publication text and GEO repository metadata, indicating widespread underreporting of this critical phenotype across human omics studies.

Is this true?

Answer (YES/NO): YES